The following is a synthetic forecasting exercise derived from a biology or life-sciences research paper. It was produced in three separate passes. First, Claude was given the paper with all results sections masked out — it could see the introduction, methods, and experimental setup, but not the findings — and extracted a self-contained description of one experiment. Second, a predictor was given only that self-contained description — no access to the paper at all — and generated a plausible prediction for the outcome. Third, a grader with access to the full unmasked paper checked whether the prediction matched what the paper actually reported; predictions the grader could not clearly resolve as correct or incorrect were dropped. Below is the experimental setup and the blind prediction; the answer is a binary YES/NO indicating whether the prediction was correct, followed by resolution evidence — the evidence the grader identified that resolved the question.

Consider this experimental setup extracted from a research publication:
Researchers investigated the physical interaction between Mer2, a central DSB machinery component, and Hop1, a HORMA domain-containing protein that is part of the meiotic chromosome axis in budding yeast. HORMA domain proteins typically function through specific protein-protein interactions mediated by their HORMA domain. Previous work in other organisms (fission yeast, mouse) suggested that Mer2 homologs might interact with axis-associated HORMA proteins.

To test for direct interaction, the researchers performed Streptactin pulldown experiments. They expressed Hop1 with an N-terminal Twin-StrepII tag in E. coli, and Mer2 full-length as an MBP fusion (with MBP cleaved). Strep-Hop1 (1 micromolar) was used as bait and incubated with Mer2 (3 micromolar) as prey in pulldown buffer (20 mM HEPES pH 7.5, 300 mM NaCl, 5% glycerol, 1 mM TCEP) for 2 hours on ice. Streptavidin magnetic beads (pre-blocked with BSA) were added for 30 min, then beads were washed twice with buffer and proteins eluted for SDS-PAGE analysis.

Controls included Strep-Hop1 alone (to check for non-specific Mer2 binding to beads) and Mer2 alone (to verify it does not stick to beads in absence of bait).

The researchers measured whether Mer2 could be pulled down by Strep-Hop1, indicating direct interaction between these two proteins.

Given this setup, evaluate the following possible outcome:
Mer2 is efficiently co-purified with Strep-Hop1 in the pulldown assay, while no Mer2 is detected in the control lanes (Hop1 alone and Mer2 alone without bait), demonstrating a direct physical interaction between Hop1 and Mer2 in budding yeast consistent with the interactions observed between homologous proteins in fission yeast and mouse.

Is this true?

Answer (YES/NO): NO